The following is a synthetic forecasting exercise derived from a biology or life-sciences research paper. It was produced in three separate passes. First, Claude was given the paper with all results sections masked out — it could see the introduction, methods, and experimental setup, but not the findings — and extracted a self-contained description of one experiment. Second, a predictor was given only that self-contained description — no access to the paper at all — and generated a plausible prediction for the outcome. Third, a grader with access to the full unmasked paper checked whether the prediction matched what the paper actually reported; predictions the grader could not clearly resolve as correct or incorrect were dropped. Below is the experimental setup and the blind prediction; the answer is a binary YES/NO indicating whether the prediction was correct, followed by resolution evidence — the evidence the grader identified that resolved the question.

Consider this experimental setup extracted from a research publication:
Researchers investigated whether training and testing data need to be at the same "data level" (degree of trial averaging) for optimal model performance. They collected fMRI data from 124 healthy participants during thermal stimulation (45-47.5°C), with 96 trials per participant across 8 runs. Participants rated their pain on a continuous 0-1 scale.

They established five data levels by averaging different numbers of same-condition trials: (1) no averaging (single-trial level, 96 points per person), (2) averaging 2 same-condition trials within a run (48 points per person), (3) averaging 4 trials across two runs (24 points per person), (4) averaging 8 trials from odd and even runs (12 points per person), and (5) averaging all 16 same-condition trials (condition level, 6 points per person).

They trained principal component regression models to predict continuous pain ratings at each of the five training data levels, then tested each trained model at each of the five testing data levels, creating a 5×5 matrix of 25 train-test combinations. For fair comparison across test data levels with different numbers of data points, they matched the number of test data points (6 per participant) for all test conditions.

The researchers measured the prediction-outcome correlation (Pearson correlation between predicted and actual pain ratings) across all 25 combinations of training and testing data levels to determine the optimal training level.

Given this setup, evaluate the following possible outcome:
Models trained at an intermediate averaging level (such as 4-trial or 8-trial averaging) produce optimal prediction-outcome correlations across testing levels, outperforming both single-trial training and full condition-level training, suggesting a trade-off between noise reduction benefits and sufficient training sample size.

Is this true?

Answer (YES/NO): NO